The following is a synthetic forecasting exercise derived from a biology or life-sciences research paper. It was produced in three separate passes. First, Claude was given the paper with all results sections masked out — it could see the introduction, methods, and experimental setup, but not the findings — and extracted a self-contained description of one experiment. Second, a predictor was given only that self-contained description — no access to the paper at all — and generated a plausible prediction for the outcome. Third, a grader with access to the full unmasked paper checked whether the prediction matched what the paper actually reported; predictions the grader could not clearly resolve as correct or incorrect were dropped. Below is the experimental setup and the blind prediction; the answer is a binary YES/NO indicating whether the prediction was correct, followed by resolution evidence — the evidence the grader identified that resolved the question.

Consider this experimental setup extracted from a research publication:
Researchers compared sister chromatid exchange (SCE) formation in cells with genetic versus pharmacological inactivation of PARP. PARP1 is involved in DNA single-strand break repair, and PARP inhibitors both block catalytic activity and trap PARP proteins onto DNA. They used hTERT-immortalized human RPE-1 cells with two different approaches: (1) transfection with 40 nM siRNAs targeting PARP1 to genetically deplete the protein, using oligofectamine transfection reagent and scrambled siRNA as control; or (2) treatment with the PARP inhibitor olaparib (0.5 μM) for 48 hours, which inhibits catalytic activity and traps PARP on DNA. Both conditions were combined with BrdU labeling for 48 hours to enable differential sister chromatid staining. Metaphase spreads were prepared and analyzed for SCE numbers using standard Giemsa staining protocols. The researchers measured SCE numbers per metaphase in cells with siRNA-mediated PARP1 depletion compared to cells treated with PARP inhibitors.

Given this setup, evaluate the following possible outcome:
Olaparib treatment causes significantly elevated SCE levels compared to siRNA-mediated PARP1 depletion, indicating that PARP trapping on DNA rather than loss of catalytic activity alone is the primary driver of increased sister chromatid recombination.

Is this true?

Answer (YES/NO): YES